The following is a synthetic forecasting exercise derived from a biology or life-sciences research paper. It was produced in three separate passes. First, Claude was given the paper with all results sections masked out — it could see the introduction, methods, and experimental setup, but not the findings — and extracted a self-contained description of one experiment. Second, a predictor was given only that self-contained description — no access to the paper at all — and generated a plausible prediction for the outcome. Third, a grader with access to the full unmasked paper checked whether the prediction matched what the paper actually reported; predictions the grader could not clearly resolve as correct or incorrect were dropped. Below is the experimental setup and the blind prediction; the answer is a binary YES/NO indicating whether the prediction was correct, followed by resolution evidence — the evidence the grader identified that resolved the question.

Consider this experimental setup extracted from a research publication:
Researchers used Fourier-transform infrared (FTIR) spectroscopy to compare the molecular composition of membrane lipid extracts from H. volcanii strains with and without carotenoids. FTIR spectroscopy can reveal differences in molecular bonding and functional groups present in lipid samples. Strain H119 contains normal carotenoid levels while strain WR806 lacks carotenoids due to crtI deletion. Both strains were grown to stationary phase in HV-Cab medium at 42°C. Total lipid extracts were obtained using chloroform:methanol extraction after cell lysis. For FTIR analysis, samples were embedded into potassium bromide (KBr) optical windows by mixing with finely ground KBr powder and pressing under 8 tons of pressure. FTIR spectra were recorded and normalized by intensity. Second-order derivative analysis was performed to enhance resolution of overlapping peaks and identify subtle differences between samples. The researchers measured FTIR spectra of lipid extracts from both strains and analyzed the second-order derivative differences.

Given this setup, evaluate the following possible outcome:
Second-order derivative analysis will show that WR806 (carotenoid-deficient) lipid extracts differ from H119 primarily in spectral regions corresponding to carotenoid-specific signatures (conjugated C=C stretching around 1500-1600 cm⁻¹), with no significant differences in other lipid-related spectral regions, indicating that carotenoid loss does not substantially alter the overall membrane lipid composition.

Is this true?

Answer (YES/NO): NO